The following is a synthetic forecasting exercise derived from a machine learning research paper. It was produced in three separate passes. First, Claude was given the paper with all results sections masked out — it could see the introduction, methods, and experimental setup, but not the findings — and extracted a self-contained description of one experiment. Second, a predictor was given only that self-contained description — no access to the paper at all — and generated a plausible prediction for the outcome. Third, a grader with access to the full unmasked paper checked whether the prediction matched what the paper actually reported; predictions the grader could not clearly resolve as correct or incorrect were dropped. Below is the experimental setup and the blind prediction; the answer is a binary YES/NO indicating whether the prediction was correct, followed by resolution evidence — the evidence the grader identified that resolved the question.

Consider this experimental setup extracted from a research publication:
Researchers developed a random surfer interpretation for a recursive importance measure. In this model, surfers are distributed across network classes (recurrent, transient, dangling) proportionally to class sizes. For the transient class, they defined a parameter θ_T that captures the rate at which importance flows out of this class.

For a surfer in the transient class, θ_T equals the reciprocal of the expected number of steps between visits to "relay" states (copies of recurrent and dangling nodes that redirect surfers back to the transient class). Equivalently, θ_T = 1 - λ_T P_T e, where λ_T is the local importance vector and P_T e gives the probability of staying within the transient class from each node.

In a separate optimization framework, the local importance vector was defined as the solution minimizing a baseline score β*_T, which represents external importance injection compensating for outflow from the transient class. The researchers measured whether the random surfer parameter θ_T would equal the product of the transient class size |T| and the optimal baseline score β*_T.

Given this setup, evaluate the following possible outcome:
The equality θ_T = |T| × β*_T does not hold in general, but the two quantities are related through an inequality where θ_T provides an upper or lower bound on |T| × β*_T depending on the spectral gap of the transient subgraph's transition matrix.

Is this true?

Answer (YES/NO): NO